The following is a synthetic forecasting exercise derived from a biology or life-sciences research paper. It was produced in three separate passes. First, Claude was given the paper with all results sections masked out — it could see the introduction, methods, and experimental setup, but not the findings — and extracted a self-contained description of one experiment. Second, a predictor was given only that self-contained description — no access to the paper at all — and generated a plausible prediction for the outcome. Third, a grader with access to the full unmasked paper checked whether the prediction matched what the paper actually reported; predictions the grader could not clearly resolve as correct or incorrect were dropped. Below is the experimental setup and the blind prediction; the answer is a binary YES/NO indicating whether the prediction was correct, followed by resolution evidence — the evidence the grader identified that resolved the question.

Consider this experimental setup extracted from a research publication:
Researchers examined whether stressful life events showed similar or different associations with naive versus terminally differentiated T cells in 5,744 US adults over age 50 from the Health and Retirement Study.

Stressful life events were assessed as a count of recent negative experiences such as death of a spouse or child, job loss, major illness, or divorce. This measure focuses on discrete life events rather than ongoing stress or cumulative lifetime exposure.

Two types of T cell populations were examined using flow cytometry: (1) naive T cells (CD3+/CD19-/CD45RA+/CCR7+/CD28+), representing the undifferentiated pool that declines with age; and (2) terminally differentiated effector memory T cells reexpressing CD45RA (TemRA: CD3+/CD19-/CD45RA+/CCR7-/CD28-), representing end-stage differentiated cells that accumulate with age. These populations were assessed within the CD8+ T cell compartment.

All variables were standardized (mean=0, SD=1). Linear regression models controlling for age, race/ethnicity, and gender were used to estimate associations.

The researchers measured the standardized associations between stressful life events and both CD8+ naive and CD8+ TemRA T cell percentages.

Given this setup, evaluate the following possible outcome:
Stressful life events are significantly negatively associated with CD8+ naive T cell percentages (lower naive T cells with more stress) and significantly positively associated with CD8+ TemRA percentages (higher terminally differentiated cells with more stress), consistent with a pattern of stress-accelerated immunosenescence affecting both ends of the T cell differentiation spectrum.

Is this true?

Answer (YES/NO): YES